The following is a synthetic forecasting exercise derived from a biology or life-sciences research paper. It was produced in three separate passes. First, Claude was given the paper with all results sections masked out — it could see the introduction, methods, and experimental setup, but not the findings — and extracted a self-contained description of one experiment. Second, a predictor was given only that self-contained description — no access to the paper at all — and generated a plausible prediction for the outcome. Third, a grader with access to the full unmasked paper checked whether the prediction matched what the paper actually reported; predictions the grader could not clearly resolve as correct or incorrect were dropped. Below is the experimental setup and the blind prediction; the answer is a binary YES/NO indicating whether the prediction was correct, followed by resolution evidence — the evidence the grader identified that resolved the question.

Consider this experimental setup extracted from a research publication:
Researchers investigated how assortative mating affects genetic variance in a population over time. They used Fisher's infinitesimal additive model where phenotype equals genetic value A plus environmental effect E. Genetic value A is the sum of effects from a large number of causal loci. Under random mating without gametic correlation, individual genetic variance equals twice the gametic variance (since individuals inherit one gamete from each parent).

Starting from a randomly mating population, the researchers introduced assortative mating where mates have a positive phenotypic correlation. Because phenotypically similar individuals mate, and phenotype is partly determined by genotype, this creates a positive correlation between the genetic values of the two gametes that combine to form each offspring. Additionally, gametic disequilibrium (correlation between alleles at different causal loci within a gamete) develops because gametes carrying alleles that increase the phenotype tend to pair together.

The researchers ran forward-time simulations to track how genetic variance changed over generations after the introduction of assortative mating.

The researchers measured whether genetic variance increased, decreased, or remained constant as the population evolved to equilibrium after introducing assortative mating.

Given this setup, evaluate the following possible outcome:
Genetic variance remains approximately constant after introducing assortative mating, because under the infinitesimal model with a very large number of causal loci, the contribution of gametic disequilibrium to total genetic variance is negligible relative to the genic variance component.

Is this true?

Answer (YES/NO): NO